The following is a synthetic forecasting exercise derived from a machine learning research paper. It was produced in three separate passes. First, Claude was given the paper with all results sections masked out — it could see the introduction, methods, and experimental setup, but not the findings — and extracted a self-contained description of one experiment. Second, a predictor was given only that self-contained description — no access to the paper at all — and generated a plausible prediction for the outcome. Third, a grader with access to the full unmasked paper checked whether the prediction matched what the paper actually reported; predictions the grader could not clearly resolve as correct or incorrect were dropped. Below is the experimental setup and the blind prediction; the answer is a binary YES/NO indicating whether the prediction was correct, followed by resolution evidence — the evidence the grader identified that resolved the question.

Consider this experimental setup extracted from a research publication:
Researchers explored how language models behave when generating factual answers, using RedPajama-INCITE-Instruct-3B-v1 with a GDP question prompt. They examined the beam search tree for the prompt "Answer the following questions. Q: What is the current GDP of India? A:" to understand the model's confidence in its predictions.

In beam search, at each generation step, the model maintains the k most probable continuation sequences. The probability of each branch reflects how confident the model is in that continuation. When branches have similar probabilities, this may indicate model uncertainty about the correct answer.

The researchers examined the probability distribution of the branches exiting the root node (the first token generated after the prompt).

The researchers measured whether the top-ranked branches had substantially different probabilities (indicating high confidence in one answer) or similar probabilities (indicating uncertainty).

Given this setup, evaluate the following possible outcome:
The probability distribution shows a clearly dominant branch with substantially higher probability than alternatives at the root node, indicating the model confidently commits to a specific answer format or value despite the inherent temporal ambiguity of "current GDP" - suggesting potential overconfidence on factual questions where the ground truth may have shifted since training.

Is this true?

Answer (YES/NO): NO